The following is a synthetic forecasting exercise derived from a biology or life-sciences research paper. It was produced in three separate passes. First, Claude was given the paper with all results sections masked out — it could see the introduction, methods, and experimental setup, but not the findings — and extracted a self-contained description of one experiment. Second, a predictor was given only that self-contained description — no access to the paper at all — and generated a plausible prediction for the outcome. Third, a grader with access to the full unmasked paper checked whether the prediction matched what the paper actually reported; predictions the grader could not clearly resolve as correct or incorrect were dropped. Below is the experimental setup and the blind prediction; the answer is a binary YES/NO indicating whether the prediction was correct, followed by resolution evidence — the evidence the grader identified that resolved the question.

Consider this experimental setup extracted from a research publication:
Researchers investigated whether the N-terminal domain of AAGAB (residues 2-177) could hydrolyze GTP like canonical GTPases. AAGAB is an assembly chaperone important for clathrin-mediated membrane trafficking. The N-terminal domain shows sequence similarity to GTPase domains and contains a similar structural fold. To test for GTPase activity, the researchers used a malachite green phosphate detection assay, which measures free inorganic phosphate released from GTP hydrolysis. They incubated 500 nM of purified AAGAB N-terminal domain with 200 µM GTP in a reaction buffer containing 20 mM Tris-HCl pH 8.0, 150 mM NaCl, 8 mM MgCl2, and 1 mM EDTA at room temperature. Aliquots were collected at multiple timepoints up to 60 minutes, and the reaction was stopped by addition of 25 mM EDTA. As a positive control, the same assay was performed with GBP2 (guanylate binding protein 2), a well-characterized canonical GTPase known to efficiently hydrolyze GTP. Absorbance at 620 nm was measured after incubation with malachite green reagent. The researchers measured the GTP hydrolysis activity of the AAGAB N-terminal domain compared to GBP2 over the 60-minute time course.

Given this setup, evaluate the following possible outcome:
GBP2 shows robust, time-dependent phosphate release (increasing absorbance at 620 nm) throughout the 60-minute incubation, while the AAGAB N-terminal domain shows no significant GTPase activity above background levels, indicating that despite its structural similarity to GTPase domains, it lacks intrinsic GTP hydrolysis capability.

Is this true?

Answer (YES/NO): YES